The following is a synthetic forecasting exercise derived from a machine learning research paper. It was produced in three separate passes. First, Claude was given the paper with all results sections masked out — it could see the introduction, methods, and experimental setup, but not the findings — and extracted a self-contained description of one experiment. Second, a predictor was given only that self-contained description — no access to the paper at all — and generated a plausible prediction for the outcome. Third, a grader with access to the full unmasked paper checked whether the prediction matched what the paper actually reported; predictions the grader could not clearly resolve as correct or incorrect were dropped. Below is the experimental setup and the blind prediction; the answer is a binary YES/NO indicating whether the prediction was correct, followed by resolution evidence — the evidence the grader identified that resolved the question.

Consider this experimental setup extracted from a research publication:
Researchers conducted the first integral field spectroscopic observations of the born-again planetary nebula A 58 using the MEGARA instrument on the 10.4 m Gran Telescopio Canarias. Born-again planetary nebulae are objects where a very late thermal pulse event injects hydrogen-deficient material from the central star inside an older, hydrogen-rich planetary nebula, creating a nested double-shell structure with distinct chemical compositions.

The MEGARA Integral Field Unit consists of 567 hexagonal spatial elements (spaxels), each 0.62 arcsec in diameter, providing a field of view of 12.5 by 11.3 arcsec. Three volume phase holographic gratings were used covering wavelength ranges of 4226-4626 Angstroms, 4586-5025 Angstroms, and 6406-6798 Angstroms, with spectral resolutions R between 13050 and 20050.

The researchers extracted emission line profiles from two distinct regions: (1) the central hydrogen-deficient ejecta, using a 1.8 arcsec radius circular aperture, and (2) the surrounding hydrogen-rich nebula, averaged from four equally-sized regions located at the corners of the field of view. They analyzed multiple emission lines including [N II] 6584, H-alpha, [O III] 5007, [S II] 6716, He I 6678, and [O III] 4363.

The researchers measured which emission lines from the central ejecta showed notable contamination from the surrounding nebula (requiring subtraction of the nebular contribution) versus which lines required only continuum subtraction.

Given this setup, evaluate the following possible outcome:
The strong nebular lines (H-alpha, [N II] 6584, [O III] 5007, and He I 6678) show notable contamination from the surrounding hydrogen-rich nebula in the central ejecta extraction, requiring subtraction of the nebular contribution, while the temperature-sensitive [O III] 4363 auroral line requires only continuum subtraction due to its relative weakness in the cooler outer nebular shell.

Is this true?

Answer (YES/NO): NO